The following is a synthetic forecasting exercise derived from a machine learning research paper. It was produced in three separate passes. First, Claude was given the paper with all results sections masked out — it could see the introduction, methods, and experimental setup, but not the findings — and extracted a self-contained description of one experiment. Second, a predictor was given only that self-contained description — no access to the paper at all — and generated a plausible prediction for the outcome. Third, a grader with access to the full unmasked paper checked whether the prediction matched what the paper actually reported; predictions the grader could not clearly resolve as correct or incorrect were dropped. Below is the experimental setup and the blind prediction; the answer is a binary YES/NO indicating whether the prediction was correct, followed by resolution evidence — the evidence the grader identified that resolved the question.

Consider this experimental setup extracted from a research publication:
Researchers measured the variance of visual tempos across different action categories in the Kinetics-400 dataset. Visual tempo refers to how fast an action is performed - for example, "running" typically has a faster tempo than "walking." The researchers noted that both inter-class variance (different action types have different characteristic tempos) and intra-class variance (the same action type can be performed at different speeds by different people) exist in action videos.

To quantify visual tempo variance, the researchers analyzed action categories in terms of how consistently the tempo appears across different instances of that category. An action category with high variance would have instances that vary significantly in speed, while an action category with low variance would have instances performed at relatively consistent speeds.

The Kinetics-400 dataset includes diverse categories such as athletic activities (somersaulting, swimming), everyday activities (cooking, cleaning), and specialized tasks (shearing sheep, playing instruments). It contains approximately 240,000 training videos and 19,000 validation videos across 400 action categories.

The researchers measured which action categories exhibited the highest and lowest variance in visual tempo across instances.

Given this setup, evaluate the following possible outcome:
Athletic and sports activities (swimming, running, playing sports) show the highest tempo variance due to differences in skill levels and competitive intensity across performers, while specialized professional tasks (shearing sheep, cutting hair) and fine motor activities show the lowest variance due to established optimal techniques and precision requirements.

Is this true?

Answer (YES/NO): YES